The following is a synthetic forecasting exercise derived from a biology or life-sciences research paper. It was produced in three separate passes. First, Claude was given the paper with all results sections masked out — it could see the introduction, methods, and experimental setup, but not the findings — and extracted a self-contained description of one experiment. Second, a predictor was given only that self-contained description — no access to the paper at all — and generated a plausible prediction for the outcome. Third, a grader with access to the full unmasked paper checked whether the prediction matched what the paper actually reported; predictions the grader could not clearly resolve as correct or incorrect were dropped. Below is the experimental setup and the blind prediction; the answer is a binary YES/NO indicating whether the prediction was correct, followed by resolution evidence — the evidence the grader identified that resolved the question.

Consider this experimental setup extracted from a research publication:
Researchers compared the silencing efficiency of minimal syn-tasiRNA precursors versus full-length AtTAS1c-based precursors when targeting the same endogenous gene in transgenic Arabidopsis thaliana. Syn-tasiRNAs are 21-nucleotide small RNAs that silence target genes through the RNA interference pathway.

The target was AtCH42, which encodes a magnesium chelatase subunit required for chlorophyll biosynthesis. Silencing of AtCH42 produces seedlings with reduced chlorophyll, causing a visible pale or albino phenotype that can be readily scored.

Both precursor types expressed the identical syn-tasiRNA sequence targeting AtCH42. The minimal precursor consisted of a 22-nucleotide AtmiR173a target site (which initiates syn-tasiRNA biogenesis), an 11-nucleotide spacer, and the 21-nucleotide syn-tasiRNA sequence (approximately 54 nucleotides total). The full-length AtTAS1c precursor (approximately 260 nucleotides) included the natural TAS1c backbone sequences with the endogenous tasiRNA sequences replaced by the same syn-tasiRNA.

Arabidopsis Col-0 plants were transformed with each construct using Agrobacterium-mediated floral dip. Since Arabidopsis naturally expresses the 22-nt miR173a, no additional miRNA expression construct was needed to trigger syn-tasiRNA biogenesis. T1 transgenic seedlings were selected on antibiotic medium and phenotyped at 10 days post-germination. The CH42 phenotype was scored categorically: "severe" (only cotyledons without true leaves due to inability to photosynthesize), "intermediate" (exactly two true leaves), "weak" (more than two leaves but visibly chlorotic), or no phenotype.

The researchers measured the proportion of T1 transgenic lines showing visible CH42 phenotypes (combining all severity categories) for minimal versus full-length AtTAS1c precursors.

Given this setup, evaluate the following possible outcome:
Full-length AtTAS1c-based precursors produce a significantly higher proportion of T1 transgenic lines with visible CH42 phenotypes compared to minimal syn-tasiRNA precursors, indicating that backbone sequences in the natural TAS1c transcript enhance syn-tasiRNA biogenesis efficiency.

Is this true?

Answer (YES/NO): NO